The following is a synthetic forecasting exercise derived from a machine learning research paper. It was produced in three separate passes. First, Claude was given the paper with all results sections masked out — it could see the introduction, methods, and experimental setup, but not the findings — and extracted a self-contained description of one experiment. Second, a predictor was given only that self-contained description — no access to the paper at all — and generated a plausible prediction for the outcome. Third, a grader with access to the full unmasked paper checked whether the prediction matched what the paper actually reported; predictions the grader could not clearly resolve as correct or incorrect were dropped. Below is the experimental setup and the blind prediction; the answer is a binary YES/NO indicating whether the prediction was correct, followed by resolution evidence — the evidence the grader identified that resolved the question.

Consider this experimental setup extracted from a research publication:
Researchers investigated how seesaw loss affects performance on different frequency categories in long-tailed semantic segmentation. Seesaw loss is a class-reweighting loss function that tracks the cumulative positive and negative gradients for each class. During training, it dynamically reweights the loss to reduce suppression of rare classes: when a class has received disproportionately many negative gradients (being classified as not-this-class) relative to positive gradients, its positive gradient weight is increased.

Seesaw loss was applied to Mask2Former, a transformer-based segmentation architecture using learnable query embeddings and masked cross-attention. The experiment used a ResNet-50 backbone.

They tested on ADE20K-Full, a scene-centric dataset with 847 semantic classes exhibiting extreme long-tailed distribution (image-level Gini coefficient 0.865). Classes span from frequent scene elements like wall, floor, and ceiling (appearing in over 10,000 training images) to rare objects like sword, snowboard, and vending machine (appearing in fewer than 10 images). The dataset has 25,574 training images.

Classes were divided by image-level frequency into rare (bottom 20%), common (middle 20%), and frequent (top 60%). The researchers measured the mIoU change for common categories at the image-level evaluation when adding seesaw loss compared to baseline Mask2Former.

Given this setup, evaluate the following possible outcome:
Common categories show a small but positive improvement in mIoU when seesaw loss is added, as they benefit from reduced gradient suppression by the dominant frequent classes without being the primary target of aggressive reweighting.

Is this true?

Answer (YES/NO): NO